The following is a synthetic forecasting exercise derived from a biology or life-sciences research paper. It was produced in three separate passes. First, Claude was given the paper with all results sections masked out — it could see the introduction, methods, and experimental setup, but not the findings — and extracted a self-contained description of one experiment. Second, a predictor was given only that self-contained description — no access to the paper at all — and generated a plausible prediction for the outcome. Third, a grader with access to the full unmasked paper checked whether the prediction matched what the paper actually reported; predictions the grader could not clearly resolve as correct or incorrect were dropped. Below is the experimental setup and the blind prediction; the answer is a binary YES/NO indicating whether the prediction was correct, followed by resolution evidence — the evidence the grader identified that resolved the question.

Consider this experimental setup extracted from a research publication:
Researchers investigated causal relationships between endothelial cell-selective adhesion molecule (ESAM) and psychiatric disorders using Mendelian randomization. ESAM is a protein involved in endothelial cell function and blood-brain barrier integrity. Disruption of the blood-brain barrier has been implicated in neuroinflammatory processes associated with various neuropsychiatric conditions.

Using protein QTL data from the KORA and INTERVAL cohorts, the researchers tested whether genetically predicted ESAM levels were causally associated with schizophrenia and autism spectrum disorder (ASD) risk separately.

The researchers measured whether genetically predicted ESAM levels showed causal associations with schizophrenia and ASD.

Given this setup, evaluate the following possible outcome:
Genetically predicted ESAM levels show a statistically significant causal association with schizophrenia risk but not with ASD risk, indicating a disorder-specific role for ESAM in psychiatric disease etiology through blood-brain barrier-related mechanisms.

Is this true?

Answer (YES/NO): NO